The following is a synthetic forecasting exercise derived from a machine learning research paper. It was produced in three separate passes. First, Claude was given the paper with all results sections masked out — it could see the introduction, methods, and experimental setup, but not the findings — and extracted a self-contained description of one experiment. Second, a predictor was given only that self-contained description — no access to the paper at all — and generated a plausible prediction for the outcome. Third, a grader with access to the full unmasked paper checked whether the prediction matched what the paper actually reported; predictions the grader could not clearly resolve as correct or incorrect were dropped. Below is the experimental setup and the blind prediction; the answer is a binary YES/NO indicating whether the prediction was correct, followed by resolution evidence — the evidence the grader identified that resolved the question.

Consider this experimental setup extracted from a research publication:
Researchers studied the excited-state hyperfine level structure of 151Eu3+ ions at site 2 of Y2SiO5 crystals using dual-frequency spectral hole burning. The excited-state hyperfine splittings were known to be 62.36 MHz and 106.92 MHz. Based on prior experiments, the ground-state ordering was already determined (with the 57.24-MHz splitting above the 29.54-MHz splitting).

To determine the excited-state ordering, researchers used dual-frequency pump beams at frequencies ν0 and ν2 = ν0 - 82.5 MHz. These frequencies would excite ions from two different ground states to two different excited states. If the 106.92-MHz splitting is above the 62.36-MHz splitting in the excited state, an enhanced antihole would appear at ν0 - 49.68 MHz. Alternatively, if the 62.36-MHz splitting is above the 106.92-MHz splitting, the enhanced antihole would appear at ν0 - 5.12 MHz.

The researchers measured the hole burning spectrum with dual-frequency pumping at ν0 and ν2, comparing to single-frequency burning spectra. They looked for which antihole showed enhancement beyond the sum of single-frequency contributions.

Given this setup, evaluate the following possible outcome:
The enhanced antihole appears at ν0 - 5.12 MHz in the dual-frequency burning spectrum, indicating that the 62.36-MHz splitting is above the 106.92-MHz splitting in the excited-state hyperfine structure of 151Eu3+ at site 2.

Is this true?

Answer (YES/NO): NO